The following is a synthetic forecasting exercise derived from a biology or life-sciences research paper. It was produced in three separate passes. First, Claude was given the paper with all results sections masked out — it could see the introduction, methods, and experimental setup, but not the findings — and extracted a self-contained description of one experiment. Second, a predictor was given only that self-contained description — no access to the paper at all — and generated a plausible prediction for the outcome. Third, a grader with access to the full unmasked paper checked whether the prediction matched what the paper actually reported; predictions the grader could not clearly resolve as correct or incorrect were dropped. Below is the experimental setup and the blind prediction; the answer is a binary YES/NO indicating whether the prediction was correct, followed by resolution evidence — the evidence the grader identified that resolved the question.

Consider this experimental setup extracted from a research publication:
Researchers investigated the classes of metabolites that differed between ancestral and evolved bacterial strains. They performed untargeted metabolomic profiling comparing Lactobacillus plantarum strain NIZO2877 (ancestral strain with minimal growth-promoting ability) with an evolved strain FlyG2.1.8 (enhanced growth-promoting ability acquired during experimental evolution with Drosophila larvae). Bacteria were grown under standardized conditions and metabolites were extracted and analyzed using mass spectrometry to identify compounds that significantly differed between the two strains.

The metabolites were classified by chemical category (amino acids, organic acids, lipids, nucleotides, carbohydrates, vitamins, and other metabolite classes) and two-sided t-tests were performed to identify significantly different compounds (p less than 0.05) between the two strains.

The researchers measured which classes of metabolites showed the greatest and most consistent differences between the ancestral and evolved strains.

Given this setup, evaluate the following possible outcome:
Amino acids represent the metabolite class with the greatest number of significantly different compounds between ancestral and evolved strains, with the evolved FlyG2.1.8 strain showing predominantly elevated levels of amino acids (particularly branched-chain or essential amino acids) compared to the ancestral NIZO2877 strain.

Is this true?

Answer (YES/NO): NO